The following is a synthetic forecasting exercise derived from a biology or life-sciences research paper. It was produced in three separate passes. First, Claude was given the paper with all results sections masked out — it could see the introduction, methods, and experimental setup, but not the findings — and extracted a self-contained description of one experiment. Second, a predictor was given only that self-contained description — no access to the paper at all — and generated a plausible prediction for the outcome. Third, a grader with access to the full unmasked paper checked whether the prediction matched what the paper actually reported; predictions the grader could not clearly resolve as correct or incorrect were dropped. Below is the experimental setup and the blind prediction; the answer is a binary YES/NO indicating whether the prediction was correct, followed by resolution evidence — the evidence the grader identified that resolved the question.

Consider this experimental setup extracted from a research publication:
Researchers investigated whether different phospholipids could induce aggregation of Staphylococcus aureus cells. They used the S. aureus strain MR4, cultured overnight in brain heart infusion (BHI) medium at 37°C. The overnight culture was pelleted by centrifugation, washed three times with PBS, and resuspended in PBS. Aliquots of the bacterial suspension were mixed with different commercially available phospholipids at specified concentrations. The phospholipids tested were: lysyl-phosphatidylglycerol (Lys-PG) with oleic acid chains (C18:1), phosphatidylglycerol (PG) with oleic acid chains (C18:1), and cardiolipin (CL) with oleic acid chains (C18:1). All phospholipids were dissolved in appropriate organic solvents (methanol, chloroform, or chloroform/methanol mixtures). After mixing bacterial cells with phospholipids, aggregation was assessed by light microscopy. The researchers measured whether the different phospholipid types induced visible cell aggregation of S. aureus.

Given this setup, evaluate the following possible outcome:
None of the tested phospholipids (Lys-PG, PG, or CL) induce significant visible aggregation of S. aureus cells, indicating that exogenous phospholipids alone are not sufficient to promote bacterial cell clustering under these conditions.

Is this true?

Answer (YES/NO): NO